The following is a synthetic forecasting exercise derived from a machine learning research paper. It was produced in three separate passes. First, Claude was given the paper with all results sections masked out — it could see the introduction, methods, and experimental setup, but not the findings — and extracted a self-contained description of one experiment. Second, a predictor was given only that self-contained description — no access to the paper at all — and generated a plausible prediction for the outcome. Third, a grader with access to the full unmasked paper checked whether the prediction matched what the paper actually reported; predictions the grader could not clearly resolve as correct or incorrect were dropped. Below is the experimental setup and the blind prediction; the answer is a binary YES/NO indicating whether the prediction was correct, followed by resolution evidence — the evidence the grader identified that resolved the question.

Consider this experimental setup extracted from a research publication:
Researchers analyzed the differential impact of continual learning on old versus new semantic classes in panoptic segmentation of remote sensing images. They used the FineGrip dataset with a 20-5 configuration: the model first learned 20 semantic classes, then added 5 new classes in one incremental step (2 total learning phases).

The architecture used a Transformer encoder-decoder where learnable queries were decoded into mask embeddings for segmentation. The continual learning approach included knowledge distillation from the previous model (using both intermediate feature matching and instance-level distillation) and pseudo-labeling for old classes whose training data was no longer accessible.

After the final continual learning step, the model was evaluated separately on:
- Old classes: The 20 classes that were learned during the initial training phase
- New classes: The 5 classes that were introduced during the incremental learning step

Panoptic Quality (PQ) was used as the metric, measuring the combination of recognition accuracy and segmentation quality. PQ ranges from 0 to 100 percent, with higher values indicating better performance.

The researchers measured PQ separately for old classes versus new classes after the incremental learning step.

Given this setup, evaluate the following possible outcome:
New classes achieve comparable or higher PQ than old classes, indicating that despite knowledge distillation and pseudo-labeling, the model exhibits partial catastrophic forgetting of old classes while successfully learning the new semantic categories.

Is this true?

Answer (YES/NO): YES